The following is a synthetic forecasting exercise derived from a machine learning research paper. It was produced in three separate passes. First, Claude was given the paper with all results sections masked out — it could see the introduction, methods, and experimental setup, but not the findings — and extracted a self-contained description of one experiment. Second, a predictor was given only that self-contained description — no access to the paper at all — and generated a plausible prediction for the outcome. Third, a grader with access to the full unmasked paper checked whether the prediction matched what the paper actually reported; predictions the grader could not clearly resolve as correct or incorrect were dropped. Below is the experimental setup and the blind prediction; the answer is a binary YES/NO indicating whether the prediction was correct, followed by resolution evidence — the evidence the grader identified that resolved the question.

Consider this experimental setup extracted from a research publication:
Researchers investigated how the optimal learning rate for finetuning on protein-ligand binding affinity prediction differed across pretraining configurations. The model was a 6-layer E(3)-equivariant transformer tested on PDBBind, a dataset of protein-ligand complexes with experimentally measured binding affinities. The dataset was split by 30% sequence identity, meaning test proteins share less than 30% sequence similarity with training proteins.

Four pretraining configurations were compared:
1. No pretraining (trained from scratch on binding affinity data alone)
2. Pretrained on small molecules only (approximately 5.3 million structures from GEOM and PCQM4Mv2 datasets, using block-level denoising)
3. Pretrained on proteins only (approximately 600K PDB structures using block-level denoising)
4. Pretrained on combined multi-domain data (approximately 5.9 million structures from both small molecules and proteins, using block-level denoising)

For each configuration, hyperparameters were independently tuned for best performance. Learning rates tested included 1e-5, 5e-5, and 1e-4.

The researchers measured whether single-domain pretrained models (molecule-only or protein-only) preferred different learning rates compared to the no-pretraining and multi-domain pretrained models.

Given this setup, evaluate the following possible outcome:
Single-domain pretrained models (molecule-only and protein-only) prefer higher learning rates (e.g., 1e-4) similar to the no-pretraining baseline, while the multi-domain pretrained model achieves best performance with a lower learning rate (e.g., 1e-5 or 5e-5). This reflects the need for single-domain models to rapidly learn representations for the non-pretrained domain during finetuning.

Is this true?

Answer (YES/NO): NO